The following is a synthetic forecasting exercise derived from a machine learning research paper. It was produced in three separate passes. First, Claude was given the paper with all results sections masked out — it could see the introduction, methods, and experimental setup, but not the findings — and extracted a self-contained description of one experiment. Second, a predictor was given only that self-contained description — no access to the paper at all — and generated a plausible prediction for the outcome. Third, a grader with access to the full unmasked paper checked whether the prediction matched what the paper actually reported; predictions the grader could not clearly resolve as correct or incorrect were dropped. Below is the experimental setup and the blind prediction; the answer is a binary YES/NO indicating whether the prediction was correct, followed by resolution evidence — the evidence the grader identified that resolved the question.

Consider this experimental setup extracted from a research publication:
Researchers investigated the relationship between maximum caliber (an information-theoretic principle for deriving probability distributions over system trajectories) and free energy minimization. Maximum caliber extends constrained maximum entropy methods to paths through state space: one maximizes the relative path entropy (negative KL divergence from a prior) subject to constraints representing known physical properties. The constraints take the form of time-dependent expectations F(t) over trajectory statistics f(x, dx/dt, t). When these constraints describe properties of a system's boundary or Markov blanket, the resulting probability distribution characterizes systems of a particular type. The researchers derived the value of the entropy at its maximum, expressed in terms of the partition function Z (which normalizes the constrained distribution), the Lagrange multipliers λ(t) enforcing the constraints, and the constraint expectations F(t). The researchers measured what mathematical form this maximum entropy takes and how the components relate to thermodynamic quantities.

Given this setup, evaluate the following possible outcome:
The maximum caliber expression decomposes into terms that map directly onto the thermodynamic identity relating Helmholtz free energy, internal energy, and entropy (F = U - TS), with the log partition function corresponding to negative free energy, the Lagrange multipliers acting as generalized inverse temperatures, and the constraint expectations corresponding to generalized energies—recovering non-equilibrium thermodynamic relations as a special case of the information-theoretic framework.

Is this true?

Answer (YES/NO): NO